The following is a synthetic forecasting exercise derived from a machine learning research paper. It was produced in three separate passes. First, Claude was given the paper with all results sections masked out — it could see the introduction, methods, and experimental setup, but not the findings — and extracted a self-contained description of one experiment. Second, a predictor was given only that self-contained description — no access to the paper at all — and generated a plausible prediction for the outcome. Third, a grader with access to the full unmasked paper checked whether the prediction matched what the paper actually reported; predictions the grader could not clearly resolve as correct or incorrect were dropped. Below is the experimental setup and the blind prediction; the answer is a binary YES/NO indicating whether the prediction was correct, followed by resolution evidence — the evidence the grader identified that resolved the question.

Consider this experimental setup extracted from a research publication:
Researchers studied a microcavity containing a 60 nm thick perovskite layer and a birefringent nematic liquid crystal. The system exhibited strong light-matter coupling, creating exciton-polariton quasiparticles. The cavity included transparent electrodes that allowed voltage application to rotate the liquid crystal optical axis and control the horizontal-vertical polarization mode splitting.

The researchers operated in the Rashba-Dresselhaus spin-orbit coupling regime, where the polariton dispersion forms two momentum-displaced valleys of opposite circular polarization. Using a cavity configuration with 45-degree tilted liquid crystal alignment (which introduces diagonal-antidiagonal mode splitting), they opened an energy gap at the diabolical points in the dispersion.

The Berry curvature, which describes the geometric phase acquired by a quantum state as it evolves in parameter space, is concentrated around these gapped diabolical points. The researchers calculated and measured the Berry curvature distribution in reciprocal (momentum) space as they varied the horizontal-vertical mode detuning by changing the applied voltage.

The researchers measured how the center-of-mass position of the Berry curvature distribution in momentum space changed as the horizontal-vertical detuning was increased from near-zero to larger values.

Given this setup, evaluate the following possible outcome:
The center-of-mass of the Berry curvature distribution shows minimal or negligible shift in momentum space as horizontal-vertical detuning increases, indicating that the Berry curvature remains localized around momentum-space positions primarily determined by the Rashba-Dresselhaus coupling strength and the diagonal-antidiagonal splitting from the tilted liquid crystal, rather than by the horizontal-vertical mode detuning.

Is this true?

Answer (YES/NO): NO